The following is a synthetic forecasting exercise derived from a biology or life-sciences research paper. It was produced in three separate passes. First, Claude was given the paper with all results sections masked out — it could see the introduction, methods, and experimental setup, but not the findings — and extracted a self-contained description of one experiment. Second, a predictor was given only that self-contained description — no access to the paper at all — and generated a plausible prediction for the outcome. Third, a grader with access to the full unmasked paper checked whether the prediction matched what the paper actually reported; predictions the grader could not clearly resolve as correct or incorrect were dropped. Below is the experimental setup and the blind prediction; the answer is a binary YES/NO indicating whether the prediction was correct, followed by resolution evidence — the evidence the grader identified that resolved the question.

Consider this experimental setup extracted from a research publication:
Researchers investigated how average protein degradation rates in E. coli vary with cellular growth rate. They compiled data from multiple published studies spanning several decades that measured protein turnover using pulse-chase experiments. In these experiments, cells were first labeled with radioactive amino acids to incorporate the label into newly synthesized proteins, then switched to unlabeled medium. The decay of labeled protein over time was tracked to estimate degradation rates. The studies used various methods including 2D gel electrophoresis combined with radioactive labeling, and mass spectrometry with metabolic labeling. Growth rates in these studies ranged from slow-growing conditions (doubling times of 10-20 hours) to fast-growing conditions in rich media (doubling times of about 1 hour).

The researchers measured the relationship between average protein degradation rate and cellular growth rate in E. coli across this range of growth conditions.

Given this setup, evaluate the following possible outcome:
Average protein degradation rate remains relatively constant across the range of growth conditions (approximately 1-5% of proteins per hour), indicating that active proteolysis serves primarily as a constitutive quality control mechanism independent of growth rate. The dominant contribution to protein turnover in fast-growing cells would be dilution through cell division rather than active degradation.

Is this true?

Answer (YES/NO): NO